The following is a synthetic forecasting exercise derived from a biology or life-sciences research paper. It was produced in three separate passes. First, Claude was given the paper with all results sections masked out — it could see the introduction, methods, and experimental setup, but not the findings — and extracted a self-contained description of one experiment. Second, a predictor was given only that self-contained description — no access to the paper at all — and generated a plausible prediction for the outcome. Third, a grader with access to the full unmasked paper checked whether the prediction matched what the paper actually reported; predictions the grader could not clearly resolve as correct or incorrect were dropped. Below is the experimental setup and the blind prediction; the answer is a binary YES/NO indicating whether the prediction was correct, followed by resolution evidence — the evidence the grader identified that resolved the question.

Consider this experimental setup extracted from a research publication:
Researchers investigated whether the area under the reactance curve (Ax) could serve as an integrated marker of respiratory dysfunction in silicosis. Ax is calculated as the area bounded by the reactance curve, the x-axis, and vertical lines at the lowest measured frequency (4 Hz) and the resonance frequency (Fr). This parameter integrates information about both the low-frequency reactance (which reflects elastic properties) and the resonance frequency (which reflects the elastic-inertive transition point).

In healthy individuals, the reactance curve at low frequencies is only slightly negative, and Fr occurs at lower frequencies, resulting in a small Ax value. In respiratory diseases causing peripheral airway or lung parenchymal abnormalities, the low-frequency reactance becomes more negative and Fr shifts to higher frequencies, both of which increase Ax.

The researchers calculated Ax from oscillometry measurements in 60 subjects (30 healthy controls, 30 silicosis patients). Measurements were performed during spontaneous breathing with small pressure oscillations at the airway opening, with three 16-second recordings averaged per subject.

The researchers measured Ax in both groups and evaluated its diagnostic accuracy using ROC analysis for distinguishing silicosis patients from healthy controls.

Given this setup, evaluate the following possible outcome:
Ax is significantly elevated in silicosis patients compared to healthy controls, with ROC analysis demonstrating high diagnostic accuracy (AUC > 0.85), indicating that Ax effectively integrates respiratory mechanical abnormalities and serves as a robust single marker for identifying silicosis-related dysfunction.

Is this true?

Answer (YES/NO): NO